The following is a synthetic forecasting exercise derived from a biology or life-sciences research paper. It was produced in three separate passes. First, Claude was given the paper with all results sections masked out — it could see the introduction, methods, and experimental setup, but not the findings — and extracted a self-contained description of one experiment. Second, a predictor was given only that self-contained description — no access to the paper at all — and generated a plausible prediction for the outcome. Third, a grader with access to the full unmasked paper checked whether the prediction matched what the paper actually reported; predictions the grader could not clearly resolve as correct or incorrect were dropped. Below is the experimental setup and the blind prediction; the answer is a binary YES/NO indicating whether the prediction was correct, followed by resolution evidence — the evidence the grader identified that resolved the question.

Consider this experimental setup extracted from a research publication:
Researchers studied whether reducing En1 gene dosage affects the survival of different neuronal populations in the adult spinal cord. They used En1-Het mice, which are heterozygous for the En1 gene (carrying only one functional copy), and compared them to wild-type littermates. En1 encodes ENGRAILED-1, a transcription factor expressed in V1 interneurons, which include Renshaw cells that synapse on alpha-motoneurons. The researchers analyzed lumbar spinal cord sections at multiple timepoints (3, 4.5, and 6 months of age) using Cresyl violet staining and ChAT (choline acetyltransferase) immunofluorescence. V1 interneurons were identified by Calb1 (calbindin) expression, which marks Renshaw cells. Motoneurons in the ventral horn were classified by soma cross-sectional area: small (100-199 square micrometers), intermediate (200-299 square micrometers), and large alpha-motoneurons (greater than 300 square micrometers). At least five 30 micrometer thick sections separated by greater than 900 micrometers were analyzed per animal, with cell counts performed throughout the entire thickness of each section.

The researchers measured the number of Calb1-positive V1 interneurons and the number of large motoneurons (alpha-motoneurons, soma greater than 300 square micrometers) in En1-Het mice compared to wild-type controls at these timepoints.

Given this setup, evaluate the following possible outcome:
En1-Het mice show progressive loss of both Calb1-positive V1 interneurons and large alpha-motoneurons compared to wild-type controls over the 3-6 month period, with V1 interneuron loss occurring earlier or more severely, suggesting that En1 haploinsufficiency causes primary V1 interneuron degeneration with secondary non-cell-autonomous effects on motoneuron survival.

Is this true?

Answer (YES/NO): NO